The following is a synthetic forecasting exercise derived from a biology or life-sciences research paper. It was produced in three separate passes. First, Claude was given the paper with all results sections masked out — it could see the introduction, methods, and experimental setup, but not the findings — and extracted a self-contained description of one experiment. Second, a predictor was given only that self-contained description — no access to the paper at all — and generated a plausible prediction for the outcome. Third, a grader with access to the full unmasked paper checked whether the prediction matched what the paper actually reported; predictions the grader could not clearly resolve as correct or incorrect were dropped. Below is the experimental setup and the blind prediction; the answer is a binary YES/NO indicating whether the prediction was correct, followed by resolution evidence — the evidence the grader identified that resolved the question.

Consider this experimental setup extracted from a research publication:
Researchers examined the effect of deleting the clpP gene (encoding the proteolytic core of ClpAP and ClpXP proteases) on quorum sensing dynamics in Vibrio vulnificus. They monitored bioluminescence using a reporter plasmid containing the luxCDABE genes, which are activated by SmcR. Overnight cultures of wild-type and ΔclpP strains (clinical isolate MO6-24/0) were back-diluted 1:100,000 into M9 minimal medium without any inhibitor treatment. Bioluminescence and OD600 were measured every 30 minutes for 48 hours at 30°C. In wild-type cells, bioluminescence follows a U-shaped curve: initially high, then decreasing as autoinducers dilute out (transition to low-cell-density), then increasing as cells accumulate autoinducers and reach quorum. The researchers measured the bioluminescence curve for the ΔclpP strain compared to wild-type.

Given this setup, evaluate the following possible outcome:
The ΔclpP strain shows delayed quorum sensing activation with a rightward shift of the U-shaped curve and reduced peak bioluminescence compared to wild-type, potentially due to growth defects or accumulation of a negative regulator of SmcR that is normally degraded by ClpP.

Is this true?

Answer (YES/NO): NO